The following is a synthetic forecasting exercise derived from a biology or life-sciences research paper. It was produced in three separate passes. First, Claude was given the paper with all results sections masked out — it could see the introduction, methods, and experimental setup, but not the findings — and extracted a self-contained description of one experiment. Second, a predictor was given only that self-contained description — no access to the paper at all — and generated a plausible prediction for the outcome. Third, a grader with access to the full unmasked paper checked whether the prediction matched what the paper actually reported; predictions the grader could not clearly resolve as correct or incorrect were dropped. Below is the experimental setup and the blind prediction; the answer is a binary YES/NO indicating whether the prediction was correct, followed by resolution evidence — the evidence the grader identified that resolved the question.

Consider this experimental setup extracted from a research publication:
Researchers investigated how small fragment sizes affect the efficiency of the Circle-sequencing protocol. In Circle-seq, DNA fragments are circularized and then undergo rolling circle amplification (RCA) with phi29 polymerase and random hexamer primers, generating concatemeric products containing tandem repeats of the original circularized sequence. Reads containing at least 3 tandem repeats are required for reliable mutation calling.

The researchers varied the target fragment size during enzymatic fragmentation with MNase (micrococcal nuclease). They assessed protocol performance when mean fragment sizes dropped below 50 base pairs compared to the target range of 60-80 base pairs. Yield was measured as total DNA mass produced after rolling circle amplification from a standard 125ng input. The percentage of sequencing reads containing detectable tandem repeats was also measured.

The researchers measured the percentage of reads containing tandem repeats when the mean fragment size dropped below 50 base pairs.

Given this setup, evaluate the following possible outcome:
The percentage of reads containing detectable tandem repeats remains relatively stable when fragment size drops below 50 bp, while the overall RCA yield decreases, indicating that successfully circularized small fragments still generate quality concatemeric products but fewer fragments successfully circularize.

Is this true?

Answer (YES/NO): NO